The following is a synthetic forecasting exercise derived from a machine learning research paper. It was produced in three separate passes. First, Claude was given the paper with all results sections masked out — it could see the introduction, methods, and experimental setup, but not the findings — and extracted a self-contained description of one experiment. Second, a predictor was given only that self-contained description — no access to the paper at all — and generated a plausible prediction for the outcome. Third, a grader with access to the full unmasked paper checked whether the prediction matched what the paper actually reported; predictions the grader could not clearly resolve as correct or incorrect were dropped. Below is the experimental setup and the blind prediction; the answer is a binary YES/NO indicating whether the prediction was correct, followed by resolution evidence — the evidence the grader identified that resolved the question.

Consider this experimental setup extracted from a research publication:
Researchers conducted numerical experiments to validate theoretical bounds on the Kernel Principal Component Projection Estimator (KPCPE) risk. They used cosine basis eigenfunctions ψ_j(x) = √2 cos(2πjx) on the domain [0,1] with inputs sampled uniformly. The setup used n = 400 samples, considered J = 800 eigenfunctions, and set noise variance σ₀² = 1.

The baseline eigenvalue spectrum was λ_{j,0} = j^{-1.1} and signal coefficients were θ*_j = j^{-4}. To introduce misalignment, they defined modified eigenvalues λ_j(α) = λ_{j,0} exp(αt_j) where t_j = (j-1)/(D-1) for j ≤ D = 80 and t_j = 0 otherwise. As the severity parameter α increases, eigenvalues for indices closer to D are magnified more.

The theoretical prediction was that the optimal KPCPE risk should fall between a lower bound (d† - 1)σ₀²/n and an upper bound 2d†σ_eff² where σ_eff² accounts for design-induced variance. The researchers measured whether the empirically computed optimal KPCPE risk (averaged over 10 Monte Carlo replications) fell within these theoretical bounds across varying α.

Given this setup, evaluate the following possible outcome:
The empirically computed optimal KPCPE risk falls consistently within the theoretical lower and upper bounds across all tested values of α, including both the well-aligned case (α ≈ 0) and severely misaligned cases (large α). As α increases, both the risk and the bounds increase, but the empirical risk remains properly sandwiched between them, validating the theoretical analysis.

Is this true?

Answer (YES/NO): YES